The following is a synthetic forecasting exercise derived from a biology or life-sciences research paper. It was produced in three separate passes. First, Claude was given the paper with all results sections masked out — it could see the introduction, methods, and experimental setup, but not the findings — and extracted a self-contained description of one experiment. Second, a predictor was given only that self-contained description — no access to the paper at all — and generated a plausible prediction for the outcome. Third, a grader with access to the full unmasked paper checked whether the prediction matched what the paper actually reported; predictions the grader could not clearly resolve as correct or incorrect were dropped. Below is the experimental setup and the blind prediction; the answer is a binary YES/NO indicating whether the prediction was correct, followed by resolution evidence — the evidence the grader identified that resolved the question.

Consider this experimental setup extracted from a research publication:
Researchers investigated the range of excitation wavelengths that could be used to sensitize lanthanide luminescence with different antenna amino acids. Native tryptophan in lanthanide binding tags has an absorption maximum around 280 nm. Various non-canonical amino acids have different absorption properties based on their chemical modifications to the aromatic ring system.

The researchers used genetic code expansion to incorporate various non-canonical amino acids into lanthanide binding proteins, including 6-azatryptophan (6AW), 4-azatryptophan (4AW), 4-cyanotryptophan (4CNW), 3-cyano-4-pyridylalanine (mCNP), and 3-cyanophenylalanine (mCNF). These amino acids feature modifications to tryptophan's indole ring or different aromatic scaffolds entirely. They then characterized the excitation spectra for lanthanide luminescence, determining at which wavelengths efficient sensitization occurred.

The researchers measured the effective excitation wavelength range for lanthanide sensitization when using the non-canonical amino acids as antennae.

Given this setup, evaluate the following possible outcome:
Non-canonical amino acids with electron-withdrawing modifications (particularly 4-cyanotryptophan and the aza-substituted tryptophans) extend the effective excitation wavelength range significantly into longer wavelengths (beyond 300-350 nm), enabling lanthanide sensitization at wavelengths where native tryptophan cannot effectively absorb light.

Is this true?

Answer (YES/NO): NO